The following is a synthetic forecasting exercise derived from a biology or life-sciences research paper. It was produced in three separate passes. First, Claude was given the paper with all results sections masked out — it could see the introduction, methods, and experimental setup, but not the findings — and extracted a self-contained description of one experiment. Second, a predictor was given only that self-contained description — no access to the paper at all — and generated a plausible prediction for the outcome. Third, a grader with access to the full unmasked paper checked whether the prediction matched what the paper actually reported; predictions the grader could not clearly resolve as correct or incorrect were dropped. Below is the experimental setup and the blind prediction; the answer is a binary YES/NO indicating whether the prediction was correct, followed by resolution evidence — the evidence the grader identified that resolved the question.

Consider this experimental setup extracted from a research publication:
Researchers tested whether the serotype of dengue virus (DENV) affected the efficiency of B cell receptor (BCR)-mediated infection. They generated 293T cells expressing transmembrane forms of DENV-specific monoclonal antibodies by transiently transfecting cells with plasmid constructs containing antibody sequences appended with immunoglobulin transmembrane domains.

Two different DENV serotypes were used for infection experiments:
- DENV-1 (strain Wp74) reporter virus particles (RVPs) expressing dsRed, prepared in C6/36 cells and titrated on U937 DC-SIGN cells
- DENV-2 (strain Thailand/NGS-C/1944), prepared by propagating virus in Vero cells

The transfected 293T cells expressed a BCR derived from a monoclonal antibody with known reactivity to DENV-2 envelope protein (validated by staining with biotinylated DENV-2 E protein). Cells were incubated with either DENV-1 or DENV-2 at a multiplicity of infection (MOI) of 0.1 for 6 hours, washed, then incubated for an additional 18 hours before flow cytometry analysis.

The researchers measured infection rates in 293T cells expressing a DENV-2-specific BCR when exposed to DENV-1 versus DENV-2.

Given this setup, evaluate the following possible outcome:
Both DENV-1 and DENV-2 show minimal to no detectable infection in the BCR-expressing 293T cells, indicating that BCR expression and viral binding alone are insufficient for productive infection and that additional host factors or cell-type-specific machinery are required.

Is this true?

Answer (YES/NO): NO